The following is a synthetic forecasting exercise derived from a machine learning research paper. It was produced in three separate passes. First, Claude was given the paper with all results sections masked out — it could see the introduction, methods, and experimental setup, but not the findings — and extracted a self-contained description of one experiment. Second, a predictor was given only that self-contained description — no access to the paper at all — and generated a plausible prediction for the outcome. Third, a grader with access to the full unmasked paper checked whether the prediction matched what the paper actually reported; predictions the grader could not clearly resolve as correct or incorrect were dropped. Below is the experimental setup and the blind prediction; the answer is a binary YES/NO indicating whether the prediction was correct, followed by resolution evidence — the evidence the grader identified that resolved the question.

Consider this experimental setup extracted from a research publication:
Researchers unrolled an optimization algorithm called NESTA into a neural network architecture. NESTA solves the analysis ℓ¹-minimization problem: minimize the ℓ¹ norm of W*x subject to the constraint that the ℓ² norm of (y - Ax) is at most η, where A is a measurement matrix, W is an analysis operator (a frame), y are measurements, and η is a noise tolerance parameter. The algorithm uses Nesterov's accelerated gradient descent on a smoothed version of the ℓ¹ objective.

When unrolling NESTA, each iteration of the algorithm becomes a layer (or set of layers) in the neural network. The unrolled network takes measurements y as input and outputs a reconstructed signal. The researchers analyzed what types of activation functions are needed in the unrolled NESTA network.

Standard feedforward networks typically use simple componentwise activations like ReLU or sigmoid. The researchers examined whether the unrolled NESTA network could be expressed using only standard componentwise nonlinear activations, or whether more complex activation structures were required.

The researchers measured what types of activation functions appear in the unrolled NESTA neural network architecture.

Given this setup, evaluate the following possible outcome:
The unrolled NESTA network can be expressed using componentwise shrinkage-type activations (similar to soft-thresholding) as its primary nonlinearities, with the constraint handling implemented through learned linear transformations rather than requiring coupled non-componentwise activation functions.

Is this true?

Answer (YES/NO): NO